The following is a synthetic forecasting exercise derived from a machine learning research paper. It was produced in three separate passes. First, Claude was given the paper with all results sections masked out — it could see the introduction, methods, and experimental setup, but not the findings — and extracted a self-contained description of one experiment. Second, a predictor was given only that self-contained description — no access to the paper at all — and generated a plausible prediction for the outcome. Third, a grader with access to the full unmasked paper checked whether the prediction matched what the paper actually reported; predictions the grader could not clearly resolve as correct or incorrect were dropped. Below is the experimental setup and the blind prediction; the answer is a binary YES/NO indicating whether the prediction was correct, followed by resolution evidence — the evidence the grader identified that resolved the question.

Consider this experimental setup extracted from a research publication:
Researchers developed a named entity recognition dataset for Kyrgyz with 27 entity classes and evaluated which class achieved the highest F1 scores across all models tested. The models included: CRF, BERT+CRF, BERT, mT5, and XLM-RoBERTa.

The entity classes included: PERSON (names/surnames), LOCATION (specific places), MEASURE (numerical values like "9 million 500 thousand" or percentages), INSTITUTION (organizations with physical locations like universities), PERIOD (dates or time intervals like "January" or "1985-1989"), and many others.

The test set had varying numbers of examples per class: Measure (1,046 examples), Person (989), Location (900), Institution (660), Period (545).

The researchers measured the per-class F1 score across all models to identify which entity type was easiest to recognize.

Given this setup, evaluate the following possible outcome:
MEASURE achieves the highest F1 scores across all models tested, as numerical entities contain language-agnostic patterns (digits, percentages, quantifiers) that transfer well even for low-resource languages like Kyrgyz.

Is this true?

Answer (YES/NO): YES